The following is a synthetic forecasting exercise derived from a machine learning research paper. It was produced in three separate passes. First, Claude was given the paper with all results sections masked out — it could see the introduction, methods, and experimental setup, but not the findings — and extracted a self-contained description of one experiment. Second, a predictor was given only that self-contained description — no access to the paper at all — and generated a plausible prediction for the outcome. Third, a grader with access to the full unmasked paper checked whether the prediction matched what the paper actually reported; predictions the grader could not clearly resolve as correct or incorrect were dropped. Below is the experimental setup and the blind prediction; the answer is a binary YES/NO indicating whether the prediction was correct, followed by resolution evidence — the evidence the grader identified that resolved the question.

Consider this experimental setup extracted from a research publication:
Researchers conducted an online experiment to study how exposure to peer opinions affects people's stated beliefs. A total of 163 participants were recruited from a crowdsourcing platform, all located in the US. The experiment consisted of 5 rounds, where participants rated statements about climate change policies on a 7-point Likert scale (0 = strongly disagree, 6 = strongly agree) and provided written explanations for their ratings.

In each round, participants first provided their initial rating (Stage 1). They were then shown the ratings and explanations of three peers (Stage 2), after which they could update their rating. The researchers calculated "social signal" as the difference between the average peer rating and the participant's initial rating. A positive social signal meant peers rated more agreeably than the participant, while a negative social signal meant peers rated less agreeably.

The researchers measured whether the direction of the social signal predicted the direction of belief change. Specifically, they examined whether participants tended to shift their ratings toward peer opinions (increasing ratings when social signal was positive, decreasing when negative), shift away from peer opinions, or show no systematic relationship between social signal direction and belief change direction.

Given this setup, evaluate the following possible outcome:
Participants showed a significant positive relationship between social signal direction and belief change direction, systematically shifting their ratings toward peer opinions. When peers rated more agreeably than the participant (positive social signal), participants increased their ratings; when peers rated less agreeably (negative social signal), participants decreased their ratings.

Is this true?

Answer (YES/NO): YES